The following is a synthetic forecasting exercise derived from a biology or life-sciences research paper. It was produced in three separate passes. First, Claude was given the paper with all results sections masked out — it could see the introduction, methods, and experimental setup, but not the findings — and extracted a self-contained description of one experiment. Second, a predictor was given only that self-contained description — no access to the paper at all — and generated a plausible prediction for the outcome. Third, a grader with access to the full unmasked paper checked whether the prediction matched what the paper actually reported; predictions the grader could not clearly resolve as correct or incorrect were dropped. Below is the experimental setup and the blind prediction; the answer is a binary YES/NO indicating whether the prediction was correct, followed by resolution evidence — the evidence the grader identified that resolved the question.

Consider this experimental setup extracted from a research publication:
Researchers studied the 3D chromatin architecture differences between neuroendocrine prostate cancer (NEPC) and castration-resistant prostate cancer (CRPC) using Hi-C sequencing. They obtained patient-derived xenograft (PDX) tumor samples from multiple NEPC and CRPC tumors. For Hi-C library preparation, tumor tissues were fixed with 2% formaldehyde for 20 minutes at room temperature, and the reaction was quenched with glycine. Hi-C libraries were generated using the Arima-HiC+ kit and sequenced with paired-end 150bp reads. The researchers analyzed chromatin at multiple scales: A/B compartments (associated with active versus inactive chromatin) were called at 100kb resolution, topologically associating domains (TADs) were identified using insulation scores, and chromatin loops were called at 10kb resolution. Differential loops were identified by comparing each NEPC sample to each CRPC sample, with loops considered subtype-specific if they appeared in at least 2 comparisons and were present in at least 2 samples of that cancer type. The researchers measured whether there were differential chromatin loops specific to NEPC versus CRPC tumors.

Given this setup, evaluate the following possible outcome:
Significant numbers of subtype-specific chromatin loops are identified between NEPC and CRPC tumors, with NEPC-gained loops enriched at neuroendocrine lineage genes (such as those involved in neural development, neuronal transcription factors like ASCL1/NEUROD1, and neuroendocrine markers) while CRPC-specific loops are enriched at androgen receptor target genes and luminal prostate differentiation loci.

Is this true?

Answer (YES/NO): YES